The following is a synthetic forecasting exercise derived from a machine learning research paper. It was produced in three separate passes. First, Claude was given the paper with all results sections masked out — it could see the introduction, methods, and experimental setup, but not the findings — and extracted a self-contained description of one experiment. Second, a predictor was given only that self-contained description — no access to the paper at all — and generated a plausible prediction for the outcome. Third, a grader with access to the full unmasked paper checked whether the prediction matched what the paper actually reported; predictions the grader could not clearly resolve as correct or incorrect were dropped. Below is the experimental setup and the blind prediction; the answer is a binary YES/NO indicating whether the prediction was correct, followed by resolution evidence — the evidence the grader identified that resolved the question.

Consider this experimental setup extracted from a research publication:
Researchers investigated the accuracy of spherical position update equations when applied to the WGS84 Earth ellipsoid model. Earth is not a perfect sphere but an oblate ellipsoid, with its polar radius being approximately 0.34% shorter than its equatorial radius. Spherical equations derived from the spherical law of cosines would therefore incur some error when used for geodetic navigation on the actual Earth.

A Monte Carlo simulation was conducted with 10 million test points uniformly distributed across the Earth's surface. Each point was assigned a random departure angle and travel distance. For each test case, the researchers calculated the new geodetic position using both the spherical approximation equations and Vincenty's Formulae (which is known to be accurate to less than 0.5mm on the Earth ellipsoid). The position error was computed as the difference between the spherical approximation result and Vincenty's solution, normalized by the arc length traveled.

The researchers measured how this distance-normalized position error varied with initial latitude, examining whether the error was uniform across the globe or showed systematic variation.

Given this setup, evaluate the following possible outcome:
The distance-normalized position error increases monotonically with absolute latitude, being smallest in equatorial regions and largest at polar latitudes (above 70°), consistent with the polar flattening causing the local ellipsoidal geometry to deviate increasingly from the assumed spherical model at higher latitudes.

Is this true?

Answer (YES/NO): NO